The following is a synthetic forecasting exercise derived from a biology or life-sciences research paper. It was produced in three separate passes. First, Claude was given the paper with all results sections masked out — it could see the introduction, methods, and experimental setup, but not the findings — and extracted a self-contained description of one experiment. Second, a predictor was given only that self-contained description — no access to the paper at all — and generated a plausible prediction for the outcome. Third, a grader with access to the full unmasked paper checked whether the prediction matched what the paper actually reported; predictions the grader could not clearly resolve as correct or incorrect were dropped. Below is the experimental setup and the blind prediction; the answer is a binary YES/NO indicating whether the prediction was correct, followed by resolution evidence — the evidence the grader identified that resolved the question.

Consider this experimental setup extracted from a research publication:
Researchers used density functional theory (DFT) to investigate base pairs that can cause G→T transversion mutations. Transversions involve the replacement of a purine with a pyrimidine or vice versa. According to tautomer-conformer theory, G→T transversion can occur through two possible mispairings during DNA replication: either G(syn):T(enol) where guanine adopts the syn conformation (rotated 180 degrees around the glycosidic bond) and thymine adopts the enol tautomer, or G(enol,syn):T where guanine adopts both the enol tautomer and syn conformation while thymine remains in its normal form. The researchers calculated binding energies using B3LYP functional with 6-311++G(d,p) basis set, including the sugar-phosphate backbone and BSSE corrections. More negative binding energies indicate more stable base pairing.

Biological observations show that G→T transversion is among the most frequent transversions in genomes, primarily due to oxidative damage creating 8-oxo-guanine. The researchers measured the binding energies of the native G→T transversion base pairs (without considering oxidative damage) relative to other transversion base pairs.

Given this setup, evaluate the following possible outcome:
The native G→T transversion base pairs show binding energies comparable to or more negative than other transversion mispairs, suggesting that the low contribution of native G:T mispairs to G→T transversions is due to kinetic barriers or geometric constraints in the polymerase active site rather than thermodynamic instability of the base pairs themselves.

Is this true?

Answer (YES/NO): NO